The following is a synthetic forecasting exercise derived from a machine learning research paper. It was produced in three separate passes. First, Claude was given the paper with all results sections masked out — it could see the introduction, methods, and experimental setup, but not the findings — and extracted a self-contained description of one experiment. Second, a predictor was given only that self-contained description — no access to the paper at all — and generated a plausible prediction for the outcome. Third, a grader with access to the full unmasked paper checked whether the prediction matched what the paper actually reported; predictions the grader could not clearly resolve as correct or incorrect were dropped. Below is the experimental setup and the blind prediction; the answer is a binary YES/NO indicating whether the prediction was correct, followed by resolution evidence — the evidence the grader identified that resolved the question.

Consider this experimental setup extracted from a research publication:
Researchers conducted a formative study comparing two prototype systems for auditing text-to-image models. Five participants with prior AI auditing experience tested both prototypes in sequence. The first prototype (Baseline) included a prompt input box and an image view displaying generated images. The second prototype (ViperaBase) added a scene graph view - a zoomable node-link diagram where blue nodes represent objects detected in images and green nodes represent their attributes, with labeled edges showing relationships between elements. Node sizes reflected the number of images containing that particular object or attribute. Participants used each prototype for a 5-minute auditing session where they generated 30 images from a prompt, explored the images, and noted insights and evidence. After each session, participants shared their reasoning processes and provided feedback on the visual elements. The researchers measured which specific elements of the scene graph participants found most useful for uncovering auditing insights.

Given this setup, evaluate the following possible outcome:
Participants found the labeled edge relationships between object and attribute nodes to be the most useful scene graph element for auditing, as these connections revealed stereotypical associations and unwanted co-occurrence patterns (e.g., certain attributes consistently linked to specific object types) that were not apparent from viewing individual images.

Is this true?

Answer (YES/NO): NO